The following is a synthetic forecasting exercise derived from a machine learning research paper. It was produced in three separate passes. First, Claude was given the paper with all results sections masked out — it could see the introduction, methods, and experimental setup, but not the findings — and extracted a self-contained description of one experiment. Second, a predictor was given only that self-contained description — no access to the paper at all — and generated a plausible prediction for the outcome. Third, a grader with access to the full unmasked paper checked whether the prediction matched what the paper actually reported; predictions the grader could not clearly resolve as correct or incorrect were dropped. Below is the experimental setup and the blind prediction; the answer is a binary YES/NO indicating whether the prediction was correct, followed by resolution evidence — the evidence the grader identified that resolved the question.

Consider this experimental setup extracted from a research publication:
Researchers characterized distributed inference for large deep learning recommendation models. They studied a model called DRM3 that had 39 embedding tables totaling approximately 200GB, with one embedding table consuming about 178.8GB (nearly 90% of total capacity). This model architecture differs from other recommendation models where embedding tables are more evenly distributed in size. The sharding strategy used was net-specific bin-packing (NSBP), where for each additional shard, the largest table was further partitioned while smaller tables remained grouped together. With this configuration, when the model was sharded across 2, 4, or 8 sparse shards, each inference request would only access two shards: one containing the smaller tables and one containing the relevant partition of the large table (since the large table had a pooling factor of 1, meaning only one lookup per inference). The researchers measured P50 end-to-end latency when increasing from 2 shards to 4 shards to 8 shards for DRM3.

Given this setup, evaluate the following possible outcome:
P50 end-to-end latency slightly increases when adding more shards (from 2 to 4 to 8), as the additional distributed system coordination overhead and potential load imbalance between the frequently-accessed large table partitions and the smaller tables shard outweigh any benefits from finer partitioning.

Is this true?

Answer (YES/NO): NO